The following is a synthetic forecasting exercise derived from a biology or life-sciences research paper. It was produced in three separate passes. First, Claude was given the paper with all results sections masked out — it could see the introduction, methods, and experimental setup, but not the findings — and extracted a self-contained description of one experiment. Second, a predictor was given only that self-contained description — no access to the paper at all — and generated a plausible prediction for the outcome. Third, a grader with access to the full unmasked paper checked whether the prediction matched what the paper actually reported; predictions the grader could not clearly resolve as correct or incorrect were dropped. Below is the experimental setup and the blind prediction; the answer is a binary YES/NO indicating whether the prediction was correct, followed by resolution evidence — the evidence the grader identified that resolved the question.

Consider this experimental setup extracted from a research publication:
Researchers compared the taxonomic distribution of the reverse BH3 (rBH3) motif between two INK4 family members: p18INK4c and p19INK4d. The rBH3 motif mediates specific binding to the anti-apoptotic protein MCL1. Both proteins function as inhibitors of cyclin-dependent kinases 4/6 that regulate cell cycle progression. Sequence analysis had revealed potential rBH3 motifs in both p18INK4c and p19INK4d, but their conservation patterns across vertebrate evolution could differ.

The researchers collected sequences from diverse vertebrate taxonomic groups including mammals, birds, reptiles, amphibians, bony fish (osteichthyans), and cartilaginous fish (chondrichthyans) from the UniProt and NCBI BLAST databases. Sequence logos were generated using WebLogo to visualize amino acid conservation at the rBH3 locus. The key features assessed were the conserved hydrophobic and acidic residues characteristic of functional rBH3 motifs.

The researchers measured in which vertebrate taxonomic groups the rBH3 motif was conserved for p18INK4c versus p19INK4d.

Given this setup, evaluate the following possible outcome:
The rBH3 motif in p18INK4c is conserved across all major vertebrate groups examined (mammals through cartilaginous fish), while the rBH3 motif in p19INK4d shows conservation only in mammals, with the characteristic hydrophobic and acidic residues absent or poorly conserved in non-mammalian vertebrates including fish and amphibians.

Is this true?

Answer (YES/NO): NO